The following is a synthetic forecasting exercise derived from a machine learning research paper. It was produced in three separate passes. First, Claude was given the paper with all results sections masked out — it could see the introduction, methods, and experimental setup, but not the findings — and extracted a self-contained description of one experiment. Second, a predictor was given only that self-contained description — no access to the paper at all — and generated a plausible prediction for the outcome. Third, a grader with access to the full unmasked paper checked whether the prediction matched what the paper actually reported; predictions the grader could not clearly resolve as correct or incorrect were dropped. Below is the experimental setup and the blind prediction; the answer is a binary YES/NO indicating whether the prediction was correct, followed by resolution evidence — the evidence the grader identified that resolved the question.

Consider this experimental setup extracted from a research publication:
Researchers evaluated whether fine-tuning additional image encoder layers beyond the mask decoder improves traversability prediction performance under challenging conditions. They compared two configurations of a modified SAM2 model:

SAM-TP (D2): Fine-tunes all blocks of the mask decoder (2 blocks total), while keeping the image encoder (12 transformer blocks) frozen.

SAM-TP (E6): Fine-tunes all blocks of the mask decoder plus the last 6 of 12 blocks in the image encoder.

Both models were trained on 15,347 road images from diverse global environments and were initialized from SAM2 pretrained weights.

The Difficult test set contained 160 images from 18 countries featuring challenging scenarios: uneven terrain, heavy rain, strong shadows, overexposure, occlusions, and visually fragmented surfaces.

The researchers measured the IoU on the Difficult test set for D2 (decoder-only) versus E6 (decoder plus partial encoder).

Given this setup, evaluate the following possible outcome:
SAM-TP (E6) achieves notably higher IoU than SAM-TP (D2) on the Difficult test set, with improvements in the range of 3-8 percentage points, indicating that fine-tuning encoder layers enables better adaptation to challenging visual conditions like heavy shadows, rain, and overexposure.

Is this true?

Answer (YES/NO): NO